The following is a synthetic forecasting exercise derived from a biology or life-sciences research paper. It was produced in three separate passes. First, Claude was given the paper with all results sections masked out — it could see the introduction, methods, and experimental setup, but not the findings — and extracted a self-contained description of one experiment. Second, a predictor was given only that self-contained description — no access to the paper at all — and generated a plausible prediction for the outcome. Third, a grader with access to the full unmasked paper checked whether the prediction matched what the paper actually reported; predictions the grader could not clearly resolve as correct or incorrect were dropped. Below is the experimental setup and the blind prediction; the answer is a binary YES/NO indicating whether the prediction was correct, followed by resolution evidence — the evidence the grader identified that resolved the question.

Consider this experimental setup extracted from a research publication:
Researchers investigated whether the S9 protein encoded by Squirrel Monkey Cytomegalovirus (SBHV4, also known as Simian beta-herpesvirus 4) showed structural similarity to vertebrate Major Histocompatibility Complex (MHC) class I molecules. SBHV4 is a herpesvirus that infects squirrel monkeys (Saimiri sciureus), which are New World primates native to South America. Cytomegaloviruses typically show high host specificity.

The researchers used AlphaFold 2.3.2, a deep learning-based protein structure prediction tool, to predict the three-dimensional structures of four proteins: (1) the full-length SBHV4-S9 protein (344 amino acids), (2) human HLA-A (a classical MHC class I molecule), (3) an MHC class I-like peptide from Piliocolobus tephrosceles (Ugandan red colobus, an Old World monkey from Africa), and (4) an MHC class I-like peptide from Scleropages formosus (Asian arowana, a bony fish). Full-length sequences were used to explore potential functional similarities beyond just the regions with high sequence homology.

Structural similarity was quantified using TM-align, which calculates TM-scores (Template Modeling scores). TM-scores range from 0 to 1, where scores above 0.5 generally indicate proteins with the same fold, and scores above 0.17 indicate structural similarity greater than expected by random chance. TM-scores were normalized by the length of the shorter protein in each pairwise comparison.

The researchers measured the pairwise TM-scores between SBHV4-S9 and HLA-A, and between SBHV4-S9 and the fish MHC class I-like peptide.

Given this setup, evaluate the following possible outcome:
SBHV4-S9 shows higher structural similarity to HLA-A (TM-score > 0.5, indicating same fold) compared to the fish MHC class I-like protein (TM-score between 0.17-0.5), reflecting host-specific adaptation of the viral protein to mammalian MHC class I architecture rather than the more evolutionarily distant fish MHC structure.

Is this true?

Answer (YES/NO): NO